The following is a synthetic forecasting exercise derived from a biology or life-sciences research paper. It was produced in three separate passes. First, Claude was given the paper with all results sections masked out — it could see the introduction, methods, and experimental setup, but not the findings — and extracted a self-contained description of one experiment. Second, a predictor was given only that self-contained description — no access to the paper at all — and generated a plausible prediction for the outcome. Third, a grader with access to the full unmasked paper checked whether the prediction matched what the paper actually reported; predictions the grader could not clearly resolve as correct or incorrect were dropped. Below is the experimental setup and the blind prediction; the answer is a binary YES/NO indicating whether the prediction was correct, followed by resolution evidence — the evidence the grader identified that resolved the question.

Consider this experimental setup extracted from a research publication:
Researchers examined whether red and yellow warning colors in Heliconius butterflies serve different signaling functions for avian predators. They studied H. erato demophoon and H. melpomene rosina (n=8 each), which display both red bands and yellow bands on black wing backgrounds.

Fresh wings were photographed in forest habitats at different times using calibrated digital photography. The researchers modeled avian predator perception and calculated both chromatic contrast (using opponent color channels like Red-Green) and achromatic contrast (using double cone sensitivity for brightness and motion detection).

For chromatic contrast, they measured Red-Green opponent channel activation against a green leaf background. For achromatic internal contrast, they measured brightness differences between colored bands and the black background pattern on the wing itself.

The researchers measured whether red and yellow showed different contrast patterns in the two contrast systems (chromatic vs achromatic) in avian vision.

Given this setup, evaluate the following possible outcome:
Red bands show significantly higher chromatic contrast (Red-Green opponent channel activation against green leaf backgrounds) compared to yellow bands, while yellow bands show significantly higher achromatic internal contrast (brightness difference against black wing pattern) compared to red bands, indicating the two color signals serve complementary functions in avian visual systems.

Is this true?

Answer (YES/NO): YES